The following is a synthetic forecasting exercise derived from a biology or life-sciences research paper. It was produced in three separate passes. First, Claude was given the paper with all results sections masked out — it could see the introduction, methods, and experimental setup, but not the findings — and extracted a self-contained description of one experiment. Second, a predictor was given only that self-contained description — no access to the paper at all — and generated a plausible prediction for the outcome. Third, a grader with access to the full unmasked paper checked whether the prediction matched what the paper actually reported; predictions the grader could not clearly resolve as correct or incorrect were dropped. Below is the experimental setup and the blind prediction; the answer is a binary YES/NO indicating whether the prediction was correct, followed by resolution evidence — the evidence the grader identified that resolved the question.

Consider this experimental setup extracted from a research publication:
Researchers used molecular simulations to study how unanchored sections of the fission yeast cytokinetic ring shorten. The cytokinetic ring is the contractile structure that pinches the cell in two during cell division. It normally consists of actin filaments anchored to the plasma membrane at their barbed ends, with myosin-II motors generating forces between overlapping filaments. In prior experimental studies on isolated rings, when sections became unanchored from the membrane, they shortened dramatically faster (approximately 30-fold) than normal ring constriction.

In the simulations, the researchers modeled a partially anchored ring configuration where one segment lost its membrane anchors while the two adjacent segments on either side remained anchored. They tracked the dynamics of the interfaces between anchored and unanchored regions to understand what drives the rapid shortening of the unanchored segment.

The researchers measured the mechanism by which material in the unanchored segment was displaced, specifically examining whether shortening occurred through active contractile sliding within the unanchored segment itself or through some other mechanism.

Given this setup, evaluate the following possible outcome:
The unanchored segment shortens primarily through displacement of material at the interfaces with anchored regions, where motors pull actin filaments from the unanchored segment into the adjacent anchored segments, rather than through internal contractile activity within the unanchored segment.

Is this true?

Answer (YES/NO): YES